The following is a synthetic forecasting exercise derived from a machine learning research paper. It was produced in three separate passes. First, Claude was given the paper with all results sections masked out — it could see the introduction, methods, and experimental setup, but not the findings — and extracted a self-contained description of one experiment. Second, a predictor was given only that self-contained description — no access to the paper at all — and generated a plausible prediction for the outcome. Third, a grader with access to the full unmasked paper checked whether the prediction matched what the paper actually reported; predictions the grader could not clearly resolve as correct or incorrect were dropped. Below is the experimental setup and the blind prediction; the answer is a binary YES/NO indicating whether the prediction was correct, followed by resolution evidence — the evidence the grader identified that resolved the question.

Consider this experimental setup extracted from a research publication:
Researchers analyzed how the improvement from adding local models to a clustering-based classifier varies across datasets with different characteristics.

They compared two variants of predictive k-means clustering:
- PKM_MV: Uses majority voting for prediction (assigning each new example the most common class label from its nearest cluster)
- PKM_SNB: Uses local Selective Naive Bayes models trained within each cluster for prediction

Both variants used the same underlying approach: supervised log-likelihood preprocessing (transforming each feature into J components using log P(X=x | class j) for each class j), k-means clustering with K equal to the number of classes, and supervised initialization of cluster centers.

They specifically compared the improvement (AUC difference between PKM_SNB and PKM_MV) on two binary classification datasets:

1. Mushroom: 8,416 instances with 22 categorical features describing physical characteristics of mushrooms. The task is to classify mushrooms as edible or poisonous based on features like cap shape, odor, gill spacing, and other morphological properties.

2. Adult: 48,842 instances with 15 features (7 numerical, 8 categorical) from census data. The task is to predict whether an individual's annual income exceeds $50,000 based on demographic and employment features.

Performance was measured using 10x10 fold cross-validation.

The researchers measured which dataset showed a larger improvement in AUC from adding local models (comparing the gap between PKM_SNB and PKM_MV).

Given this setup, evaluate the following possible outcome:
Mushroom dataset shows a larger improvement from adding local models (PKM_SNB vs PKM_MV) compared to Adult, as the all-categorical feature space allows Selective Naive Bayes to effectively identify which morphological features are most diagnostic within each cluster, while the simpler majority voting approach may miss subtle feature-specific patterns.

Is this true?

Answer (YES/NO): NO